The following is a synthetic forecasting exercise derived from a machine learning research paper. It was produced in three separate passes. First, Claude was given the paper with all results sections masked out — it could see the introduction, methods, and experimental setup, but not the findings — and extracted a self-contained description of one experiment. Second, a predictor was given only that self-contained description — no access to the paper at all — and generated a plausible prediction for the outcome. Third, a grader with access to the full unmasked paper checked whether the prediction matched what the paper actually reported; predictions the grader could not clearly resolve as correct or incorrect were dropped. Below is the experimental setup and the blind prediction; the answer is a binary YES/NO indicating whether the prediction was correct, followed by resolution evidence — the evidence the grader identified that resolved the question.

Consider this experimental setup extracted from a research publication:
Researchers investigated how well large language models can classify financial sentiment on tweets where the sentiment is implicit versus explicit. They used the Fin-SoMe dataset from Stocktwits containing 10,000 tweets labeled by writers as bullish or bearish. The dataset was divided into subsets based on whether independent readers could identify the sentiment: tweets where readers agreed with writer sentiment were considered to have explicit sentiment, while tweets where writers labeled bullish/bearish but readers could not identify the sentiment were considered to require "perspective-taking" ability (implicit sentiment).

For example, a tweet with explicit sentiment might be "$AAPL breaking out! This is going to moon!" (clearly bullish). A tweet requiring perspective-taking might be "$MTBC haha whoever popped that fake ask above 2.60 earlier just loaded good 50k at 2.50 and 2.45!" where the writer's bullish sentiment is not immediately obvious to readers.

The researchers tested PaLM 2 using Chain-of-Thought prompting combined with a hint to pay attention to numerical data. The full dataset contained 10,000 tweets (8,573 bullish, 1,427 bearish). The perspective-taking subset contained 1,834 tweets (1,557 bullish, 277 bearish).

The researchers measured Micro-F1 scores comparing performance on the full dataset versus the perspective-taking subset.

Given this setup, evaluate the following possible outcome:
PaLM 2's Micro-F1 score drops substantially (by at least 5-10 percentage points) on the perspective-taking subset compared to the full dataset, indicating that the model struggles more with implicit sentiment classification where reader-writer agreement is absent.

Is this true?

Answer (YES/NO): YES